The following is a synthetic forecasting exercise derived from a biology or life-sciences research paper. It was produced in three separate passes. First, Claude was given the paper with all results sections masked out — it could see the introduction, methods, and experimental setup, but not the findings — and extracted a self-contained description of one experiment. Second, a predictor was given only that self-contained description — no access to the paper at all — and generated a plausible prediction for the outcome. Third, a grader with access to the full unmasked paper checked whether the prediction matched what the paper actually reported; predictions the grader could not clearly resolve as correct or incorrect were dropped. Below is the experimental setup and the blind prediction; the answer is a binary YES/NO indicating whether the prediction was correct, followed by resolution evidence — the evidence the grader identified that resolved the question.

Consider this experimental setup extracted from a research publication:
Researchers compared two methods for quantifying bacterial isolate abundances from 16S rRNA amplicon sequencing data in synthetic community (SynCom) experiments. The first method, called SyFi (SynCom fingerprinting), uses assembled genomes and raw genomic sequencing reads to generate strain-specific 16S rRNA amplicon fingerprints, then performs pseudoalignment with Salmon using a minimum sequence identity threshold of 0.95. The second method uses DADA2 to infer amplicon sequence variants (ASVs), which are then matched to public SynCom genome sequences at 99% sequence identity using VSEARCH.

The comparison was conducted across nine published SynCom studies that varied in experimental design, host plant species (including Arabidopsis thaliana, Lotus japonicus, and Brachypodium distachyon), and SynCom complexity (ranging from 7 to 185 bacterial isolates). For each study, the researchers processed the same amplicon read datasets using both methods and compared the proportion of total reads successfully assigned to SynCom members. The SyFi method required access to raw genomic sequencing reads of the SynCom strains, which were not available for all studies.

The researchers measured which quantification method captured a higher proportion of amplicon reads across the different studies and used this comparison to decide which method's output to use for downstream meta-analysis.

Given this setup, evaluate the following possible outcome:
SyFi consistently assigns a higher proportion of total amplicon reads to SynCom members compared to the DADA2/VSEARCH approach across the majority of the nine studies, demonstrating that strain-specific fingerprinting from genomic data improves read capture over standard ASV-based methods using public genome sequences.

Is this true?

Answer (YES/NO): NO